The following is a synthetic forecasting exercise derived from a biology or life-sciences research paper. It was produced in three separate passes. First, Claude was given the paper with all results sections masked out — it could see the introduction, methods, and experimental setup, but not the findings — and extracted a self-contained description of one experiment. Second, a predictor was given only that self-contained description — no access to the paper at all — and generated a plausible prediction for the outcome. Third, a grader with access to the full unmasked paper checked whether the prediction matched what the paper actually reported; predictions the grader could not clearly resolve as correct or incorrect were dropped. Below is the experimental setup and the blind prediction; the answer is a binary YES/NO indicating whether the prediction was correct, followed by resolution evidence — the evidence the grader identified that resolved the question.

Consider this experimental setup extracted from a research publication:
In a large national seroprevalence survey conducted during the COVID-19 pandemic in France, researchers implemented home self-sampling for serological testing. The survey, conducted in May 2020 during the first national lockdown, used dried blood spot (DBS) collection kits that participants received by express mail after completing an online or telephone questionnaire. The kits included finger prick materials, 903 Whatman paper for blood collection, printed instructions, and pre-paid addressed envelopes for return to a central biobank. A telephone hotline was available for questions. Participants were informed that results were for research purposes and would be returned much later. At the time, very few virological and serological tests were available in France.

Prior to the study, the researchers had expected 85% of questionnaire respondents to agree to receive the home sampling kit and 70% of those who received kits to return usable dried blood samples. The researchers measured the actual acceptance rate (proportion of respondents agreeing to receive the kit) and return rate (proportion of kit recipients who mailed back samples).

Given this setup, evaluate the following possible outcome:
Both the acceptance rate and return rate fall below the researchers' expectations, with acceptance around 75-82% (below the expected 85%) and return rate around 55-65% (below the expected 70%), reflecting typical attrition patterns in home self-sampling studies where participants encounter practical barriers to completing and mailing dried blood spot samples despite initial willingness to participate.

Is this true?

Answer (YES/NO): NO